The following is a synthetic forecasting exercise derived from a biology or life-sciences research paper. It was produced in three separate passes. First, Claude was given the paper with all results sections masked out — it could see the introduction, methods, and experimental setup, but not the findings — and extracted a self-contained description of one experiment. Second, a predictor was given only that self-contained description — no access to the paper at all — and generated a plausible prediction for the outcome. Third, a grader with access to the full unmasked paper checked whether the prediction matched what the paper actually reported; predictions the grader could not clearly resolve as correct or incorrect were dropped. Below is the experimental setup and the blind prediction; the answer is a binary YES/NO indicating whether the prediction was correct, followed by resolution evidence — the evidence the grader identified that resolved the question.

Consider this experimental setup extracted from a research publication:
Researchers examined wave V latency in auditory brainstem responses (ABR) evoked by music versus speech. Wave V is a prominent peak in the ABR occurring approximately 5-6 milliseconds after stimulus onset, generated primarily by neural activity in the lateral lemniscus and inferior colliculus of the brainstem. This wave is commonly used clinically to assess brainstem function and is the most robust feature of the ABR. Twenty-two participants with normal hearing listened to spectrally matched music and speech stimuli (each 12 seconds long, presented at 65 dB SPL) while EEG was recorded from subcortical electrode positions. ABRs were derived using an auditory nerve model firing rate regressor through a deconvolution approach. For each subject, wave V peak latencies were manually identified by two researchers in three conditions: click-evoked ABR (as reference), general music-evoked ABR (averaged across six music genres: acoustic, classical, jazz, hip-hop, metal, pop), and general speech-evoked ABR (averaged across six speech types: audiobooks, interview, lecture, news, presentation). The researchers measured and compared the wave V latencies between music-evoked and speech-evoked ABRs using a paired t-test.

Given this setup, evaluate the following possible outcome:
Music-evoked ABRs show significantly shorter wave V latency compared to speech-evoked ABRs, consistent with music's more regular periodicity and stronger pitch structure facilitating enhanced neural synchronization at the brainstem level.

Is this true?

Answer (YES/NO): NO